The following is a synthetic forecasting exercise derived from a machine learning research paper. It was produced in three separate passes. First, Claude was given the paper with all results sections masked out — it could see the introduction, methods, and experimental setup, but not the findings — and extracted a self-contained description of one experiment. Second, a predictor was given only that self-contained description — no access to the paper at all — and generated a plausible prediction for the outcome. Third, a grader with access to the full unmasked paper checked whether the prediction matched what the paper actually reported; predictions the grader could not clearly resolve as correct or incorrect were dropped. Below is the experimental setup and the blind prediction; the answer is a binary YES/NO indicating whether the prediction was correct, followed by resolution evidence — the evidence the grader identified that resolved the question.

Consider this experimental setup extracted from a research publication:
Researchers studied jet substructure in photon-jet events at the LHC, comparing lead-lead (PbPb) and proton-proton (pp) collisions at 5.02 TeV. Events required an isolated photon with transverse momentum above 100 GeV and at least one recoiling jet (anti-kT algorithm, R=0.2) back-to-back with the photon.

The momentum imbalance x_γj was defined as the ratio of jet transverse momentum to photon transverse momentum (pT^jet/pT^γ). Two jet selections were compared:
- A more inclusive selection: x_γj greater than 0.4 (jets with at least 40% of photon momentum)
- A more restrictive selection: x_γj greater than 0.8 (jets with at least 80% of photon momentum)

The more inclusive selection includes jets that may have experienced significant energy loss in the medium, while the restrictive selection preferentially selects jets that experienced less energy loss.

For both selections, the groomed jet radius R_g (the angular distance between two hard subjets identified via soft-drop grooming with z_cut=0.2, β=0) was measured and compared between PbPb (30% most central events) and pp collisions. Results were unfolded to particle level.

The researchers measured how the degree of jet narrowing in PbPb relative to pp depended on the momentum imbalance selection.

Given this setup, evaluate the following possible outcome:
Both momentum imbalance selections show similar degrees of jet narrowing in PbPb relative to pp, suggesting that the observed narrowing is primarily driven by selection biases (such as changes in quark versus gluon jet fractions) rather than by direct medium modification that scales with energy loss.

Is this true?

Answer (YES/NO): NO